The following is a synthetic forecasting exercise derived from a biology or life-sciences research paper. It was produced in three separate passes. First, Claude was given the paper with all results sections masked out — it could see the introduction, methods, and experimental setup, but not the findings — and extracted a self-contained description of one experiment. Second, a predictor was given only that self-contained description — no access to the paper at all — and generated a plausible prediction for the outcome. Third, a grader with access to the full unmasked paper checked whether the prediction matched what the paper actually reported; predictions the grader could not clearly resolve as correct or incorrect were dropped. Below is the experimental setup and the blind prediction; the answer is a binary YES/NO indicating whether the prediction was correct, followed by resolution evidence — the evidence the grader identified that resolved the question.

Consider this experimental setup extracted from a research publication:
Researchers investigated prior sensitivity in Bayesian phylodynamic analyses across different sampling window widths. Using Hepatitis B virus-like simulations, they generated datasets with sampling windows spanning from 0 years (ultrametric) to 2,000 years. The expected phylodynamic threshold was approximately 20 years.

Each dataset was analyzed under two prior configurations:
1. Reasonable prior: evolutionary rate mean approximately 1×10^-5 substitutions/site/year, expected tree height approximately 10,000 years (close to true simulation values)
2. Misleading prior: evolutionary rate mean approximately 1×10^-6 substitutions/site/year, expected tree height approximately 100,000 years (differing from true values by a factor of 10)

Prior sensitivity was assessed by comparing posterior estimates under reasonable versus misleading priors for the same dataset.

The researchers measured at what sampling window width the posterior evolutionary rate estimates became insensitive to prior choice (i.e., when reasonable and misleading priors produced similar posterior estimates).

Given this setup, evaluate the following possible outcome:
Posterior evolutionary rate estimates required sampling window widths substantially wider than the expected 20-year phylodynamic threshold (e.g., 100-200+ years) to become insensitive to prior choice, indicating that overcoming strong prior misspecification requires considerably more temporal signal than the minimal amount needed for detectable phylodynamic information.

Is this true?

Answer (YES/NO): YES